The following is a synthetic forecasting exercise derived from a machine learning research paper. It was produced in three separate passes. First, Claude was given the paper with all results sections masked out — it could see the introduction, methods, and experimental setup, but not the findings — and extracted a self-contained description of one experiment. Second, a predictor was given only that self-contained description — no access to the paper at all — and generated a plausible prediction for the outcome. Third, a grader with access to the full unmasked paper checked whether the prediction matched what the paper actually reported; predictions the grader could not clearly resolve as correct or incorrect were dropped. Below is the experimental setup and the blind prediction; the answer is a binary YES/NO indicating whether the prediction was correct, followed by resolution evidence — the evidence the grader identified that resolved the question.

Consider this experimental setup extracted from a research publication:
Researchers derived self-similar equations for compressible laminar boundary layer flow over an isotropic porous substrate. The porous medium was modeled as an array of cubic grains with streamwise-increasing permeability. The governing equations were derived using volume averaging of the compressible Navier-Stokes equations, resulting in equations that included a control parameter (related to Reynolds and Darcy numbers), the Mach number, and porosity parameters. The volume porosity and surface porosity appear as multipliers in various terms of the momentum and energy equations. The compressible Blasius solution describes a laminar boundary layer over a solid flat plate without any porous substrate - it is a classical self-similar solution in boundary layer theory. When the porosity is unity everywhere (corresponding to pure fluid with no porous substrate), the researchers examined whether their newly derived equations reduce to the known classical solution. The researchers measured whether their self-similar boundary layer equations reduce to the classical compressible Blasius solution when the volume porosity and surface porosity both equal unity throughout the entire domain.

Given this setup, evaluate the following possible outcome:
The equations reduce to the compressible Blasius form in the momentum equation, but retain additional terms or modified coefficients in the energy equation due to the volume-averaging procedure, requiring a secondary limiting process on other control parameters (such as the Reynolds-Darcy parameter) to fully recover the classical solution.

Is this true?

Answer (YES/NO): NO